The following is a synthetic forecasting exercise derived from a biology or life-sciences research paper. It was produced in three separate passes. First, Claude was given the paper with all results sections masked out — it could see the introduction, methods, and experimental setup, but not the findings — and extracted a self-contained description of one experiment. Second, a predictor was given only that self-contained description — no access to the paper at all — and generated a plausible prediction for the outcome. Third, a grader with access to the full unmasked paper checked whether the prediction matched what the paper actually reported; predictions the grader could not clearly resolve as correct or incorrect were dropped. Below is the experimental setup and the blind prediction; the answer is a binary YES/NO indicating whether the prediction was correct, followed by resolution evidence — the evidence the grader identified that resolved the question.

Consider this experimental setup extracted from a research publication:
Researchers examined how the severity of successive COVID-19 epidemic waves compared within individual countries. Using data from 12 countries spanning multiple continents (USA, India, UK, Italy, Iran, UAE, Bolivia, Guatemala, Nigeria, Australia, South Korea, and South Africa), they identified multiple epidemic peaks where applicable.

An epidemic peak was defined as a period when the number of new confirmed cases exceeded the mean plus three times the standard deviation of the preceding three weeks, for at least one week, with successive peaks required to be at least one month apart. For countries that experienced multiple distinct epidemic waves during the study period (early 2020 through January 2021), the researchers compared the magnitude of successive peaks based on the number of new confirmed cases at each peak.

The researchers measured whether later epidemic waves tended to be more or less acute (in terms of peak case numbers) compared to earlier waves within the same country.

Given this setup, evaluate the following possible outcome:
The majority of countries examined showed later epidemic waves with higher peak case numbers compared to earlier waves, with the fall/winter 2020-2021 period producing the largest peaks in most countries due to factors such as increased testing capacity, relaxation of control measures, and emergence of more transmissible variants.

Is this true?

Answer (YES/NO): NO